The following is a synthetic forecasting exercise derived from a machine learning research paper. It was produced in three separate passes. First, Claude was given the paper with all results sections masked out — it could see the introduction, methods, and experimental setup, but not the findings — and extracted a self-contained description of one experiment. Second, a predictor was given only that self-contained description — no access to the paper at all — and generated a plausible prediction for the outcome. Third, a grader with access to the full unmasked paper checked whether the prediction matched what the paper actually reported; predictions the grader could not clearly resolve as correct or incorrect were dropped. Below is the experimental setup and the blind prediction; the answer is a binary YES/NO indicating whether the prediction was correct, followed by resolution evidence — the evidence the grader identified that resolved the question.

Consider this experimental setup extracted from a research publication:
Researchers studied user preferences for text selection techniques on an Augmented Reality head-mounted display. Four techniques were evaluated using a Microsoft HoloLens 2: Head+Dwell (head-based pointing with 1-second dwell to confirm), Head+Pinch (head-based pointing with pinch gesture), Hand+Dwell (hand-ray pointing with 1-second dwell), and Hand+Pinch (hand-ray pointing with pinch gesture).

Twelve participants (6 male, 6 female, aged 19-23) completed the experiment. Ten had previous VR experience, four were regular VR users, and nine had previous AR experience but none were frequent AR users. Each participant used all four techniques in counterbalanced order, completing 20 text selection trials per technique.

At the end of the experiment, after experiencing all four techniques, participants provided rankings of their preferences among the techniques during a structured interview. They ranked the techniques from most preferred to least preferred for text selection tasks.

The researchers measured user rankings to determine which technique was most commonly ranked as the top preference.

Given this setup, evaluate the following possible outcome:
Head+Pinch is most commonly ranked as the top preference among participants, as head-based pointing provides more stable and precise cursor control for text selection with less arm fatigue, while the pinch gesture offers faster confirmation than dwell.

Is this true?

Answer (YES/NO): NO